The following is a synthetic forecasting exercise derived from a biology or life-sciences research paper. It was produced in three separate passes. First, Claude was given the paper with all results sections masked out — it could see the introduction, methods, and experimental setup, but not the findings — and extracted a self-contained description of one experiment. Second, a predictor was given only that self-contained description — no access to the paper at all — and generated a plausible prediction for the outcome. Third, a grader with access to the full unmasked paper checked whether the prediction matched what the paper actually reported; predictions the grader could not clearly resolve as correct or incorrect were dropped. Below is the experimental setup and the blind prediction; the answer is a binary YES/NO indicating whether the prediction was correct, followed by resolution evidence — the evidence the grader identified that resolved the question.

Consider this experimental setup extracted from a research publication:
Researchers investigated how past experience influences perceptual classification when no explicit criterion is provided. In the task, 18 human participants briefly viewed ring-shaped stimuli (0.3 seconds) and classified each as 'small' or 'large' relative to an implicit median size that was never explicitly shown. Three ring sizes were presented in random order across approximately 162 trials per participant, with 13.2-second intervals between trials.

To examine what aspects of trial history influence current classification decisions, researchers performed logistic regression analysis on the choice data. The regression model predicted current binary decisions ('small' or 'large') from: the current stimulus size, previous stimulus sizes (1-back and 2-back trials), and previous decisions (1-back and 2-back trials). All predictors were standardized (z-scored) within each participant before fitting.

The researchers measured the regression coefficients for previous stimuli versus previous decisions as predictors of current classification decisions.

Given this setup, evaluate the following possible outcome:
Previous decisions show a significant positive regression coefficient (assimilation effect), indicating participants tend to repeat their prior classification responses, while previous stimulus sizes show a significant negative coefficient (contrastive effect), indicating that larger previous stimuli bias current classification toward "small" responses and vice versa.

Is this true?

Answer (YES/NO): NO